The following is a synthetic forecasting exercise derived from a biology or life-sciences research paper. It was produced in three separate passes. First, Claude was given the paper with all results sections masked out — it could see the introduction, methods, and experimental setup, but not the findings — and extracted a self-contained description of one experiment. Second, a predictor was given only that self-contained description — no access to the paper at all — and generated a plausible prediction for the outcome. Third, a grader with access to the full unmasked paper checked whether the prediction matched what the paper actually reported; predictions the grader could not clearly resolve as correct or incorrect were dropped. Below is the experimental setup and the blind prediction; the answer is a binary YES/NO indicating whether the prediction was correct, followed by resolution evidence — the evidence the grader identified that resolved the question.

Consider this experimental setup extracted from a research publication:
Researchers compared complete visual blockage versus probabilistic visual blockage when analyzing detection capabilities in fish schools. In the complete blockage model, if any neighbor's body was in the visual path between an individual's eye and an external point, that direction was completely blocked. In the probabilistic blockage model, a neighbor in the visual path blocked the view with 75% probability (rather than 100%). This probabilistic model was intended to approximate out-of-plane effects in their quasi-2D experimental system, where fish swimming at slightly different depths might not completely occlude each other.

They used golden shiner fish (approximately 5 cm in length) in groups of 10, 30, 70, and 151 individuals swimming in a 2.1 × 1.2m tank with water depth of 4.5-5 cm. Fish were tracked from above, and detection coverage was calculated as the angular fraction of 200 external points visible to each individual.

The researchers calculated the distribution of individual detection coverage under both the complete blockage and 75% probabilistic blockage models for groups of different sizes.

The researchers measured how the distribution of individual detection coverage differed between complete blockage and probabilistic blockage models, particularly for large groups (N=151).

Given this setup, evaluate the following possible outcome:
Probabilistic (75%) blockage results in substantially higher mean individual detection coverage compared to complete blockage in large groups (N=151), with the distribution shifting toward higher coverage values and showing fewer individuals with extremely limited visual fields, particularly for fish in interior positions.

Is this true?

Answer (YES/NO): YES